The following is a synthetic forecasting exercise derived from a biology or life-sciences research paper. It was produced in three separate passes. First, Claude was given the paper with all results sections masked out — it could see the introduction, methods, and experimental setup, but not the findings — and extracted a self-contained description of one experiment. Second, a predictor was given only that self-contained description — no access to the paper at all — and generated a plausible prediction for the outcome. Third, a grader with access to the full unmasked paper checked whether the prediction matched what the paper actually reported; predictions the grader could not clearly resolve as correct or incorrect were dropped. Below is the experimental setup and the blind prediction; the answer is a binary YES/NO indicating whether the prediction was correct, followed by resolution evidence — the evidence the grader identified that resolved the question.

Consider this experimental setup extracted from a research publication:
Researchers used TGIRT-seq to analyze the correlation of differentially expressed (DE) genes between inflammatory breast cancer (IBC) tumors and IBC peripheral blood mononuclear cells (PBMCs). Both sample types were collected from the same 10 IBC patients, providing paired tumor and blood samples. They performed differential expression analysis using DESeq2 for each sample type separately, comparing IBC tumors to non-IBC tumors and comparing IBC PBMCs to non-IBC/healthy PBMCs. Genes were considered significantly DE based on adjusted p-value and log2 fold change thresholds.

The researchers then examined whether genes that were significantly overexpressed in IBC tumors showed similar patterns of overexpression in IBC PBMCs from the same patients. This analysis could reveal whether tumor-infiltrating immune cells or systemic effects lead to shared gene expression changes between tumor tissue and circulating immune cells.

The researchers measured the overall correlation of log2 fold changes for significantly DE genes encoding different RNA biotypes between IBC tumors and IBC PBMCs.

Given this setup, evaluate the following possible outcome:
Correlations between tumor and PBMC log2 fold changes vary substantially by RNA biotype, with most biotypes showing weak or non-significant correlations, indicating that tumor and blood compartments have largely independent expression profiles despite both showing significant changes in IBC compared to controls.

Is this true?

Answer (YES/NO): NO